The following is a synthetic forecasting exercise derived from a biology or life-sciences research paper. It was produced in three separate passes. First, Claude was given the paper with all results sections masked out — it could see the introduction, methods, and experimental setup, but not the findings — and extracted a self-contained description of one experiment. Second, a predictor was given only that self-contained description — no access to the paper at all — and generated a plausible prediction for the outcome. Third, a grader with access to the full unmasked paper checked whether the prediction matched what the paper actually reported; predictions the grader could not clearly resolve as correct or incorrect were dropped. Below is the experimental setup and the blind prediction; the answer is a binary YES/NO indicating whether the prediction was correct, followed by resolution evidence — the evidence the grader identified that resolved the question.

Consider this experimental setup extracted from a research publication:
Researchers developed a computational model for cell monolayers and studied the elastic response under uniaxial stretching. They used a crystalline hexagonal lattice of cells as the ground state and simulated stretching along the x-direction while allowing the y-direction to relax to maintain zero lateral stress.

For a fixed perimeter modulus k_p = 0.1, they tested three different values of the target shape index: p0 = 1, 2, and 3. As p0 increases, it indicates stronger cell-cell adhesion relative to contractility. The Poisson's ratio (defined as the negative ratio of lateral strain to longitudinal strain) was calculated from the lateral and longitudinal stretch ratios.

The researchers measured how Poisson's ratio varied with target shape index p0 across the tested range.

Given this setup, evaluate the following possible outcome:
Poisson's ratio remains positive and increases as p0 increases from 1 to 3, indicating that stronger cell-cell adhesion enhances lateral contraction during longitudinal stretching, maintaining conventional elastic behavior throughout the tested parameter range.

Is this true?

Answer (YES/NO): YES